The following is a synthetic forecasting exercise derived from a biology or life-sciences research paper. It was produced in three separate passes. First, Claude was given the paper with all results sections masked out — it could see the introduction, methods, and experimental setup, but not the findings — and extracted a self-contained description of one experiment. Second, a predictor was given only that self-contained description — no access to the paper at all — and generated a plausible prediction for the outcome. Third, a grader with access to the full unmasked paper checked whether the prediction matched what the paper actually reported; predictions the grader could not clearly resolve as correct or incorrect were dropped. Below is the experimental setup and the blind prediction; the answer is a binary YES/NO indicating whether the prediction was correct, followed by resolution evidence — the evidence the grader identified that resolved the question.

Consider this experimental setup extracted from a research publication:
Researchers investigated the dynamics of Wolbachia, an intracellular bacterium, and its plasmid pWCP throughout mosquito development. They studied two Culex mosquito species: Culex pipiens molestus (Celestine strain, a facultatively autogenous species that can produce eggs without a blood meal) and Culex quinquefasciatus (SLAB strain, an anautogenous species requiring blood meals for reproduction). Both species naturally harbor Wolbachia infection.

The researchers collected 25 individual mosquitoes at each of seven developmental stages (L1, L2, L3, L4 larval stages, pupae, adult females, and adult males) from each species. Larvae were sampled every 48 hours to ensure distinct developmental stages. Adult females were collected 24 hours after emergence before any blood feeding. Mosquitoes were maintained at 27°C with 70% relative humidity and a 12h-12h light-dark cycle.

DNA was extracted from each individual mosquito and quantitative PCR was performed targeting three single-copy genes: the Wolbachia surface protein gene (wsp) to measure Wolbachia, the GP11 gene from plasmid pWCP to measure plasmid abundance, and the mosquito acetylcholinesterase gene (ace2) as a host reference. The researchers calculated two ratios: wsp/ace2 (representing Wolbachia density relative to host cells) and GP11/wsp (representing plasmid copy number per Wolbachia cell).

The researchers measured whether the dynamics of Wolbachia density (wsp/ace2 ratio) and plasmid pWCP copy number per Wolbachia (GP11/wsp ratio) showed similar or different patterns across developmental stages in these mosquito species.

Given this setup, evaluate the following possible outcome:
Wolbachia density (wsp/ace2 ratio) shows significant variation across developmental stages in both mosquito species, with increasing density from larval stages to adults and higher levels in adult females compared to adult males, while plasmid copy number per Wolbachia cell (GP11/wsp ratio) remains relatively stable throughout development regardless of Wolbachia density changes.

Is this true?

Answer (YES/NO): NO